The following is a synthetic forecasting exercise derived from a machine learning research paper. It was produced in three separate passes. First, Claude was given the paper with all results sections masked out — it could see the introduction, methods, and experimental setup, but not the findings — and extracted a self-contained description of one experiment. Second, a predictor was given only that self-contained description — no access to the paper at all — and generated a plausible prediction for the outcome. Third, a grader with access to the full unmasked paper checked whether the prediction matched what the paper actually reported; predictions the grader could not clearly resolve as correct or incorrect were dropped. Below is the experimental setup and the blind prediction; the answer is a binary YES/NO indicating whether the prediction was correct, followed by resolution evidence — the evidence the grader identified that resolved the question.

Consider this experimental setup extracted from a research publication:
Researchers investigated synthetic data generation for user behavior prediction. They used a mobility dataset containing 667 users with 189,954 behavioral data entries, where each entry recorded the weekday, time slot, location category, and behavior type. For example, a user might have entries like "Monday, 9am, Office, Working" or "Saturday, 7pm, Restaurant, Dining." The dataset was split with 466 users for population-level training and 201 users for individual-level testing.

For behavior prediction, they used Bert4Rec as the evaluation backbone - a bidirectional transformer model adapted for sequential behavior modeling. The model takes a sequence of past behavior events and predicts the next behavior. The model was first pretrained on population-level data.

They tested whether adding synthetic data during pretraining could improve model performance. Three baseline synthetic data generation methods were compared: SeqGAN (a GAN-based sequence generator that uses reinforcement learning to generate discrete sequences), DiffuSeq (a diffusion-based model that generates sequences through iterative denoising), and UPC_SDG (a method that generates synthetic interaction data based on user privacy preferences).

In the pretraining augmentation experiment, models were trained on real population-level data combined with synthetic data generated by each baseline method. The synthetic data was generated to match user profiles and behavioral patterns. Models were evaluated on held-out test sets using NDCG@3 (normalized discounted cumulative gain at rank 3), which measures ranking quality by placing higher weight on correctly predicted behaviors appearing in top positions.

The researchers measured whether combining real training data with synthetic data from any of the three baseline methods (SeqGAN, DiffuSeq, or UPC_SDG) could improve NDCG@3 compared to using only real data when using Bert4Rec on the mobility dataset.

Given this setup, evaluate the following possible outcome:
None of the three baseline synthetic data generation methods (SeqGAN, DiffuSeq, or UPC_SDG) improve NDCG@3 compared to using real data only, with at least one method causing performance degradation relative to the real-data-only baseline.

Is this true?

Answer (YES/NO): NO